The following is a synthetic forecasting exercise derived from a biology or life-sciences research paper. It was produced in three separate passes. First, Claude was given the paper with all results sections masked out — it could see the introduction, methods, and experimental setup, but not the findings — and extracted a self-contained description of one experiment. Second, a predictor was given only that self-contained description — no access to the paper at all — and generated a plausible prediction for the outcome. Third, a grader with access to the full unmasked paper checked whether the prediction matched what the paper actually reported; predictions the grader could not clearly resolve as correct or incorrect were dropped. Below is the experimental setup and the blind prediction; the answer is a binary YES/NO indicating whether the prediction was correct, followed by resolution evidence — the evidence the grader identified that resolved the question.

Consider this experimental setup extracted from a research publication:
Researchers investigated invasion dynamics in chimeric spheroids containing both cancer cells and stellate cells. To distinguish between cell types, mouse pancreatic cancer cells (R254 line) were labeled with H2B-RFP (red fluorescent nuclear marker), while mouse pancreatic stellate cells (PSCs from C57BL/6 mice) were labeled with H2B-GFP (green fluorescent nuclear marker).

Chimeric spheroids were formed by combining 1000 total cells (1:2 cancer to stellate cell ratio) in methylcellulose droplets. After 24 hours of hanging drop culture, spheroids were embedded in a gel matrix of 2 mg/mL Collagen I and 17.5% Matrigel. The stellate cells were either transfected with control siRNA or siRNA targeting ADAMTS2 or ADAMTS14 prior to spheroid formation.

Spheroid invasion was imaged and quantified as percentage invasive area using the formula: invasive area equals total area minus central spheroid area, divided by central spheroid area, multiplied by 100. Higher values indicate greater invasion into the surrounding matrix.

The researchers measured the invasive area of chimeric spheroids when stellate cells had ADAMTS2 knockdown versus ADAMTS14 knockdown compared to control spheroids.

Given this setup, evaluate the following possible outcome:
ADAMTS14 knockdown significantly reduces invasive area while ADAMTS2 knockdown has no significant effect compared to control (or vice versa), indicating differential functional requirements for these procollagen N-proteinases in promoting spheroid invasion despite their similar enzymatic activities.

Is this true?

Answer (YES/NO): NO